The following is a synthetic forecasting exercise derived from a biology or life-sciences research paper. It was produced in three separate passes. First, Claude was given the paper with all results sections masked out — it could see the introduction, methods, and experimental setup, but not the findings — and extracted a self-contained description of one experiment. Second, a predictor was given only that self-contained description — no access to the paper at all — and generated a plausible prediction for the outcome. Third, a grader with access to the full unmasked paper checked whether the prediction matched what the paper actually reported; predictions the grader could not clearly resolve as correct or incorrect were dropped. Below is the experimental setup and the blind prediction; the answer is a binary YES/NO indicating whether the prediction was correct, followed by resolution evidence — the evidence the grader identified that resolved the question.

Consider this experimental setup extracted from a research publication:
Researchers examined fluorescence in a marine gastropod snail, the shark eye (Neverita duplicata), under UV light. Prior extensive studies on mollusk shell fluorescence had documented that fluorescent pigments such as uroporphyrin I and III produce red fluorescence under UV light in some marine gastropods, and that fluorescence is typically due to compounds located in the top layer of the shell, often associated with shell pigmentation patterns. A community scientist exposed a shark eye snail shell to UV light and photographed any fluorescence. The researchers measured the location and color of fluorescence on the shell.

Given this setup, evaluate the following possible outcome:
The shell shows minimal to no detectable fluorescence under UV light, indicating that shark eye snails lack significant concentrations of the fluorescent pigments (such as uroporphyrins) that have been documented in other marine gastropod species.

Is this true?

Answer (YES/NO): NO